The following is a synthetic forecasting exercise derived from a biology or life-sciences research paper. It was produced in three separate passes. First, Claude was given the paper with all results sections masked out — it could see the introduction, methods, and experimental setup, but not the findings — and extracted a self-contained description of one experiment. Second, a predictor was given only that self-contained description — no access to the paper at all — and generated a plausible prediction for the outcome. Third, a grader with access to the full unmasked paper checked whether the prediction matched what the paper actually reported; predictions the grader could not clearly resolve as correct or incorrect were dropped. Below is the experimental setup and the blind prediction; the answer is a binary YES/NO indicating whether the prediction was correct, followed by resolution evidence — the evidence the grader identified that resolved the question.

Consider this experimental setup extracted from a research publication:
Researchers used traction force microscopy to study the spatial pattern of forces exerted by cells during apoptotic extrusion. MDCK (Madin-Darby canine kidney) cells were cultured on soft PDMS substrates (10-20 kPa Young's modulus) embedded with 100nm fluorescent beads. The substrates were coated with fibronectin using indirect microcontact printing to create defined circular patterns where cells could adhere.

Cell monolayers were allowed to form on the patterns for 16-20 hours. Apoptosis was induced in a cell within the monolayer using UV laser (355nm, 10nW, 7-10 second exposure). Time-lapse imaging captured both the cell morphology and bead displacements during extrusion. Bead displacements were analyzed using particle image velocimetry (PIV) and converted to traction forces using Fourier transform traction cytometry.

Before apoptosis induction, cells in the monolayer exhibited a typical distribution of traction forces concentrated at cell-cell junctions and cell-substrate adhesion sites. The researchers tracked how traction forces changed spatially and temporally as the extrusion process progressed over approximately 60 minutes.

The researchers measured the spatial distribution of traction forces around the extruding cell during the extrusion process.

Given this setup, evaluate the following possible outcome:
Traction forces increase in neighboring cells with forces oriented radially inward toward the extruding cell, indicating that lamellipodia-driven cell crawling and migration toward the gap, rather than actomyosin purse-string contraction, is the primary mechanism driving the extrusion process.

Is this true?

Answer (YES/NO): NO